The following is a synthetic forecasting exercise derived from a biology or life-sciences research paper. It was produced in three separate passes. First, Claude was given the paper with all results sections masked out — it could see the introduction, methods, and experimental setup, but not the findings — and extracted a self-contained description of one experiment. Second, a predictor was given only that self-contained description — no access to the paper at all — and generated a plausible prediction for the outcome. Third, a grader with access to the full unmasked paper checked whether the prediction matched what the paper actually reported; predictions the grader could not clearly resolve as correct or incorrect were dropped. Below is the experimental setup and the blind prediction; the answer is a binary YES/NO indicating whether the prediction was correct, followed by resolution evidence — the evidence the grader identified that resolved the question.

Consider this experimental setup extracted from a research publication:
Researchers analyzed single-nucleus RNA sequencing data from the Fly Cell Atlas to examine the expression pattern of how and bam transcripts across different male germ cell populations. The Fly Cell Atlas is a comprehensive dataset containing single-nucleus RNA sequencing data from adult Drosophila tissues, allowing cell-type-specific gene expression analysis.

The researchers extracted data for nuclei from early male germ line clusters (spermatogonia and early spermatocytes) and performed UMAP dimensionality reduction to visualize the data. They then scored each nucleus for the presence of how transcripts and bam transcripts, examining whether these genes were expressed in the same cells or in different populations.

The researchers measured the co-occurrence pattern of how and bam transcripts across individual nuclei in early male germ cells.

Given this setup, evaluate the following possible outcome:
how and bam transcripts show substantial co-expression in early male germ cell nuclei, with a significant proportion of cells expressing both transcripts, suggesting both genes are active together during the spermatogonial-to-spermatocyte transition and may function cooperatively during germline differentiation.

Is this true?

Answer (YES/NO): NO